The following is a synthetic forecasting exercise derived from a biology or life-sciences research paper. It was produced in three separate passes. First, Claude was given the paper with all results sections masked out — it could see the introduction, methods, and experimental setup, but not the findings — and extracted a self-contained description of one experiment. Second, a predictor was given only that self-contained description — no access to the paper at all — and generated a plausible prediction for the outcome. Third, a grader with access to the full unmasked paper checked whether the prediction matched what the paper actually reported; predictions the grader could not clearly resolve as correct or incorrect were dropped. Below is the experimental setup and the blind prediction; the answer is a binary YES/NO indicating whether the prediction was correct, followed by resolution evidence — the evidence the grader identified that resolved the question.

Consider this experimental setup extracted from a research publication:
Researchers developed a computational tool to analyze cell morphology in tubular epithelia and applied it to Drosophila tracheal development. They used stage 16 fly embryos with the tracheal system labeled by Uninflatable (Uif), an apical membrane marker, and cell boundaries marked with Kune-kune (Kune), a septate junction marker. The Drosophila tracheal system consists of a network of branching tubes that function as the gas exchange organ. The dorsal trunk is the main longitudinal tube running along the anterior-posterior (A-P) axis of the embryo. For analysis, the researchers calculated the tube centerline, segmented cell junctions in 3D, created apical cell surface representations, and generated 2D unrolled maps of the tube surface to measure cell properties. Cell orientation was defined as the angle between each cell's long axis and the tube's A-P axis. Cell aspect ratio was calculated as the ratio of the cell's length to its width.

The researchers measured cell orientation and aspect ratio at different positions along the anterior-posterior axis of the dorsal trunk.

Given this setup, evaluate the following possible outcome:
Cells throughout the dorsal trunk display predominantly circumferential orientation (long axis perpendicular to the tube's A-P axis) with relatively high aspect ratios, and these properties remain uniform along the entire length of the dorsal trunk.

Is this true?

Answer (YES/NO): NO